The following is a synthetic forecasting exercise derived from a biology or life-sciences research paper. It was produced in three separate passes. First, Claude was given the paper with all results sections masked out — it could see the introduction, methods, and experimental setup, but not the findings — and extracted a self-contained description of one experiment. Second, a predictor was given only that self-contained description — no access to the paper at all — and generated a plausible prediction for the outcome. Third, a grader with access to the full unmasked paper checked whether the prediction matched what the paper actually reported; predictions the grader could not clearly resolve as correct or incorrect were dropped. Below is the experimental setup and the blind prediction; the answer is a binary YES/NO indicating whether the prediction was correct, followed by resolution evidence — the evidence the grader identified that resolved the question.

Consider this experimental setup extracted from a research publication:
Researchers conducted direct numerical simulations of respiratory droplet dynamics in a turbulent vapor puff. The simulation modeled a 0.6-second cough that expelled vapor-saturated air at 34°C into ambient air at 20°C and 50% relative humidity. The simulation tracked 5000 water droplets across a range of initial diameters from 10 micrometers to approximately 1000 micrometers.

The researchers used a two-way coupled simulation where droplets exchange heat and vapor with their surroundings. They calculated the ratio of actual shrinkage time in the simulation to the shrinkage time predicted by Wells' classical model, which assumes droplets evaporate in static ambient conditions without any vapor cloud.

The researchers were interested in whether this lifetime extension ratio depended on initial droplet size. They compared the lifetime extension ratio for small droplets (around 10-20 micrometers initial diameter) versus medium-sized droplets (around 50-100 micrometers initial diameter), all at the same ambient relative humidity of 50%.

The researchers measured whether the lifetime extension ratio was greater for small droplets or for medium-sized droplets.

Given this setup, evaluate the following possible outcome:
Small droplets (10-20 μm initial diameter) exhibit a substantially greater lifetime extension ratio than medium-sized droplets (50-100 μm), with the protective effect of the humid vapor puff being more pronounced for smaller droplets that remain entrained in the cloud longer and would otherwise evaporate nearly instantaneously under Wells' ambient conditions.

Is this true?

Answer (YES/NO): YES